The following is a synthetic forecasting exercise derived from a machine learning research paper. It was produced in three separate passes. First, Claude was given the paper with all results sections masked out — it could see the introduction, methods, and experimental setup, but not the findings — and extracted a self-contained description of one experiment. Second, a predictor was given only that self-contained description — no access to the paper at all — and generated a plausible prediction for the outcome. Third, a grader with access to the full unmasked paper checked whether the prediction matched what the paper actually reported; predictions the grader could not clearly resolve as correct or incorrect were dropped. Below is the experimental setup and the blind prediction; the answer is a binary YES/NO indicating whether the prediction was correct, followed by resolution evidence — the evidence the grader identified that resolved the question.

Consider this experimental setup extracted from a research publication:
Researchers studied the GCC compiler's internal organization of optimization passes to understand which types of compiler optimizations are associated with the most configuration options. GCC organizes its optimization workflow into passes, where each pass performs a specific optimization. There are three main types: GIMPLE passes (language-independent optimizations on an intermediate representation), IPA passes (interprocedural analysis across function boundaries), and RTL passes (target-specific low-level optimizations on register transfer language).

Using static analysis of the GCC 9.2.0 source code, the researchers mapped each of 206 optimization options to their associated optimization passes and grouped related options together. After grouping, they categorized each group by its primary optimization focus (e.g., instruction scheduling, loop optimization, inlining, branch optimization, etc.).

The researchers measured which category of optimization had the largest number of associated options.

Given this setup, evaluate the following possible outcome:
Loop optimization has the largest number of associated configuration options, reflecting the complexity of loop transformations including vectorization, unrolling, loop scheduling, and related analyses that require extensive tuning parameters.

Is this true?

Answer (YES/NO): YES